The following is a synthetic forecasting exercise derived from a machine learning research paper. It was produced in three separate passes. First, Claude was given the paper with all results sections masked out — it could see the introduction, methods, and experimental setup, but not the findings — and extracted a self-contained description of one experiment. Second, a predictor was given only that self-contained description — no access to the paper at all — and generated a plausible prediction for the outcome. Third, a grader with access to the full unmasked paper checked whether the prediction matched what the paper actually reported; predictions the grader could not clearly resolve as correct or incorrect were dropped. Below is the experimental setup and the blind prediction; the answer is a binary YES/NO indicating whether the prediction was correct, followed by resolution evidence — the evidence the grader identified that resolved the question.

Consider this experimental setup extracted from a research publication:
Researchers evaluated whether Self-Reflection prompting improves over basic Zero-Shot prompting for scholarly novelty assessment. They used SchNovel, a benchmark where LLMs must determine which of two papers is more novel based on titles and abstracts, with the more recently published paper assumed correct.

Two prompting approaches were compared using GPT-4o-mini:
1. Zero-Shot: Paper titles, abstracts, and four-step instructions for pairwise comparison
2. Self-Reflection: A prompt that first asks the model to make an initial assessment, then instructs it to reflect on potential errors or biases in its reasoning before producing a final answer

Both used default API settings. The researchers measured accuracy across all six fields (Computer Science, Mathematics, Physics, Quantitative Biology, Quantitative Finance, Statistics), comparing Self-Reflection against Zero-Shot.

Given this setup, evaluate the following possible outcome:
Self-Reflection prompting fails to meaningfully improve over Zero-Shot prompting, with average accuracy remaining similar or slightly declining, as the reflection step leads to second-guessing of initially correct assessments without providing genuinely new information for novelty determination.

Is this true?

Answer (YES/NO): NO